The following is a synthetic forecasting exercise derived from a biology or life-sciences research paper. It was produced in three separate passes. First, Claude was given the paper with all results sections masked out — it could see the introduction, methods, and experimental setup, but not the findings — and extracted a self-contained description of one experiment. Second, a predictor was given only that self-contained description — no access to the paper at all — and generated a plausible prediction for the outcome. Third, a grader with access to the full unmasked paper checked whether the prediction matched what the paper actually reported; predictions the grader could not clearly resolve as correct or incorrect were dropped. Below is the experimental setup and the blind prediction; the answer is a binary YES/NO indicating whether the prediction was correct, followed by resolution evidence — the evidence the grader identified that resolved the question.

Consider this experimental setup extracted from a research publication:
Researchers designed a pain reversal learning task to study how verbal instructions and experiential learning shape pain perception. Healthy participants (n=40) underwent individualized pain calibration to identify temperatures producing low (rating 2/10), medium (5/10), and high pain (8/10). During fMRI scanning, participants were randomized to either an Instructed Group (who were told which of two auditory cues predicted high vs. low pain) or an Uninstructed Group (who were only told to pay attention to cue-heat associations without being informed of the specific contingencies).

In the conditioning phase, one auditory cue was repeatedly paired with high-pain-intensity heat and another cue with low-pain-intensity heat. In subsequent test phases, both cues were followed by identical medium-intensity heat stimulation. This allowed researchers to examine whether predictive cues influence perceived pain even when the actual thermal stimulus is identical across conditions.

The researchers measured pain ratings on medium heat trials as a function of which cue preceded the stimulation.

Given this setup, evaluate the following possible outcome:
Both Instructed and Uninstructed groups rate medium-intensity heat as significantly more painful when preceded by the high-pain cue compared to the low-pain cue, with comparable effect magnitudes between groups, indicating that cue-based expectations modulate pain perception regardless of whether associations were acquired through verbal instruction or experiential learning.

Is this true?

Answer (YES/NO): NO